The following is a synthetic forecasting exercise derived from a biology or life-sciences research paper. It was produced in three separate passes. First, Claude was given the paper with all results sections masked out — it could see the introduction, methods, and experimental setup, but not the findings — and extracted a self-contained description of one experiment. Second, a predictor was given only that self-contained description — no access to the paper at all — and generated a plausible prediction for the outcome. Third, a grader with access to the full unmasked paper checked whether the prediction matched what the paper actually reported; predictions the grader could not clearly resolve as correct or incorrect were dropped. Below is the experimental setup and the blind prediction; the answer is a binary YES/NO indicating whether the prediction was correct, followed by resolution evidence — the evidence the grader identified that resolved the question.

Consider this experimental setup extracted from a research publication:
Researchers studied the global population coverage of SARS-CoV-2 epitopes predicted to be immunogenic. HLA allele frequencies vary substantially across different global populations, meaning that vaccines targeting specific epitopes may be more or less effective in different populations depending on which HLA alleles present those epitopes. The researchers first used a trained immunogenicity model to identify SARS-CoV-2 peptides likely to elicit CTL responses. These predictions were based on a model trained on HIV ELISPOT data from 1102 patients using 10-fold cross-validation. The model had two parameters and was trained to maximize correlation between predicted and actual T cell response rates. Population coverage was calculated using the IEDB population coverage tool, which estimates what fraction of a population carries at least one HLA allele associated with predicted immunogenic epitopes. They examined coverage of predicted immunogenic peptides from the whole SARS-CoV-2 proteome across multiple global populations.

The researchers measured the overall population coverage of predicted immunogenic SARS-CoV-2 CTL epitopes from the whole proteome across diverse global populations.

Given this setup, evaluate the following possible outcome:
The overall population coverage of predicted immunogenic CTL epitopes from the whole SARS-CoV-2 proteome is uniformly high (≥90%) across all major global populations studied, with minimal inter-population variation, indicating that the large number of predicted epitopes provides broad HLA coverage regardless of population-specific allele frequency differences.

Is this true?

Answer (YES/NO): YES